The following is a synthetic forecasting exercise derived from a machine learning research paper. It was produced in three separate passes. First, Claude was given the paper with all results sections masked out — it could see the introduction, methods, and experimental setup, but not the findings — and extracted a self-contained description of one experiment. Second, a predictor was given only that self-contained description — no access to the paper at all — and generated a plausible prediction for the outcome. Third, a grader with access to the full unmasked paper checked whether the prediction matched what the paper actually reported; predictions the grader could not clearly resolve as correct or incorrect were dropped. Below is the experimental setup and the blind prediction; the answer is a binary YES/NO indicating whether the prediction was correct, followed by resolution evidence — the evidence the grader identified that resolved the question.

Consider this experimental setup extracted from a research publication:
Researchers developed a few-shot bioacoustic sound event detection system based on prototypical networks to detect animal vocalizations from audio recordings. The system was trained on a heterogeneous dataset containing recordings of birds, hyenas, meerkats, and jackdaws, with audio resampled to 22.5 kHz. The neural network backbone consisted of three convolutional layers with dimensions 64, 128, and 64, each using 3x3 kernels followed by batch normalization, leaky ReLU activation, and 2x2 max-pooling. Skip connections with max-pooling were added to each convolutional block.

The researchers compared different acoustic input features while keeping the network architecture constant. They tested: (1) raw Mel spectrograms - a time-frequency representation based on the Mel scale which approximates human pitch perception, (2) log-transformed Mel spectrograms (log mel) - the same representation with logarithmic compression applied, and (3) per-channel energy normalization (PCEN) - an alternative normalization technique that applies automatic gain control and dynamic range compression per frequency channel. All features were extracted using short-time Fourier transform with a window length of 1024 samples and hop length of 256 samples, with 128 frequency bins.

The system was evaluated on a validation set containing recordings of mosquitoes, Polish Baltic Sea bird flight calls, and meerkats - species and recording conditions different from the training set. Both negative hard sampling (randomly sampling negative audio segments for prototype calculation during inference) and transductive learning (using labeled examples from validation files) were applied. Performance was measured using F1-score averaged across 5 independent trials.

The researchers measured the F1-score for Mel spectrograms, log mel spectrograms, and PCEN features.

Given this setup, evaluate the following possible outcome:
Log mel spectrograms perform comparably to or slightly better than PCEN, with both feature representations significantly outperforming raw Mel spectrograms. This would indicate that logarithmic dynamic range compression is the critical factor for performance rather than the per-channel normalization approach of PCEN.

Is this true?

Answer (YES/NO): YES